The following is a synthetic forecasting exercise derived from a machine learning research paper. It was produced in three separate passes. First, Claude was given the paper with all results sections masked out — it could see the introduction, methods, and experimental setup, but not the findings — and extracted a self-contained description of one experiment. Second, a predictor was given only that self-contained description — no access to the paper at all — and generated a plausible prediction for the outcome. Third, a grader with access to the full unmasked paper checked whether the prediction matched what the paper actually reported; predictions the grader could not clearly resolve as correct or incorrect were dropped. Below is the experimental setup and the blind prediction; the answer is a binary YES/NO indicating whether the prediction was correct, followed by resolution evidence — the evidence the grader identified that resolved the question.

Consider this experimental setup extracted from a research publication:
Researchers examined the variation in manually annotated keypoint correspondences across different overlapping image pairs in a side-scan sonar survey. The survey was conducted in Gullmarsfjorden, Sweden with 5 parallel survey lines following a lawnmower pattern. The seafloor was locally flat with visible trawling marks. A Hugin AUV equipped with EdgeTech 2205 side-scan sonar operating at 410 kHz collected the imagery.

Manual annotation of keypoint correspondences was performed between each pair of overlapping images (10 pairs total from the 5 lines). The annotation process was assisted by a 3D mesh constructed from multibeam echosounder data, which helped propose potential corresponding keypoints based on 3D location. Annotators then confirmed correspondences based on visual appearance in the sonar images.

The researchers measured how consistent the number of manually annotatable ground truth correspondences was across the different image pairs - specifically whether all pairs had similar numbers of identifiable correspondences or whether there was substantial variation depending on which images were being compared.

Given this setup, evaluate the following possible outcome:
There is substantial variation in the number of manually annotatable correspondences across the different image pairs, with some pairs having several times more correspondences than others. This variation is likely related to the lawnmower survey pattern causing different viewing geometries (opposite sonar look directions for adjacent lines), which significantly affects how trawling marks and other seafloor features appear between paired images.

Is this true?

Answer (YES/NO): NO